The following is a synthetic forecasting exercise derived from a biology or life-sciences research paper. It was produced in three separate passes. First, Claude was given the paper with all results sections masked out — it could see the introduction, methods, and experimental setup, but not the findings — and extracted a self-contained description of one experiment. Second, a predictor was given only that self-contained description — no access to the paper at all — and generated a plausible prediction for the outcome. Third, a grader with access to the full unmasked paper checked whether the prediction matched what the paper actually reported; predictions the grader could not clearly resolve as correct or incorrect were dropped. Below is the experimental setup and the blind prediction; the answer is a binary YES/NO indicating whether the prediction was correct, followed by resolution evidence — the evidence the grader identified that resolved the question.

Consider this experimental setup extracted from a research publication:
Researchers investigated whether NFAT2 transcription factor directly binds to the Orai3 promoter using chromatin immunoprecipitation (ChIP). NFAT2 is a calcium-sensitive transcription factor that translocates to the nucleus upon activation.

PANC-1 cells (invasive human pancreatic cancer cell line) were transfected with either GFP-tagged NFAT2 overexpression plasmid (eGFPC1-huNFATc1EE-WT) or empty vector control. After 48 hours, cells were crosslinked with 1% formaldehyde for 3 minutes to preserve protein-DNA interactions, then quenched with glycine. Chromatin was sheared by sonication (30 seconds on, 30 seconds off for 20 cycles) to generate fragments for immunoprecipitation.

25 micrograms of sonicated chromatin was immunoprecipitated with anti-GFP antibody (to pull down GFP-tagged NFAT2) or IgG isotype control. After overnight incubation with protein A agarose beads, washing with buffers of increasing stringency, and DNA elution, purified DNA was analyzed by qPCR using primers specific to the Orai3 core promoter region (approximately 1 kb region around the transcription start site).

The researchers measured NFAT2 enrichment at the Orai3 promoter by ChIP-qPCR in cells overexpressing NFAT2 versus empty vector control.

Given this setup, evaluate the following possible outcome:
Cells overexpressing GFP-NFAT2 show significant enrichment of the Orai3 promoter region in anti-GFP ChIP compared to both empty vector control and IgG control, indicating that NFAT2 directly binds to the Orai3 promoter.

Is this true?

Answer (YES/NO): YES